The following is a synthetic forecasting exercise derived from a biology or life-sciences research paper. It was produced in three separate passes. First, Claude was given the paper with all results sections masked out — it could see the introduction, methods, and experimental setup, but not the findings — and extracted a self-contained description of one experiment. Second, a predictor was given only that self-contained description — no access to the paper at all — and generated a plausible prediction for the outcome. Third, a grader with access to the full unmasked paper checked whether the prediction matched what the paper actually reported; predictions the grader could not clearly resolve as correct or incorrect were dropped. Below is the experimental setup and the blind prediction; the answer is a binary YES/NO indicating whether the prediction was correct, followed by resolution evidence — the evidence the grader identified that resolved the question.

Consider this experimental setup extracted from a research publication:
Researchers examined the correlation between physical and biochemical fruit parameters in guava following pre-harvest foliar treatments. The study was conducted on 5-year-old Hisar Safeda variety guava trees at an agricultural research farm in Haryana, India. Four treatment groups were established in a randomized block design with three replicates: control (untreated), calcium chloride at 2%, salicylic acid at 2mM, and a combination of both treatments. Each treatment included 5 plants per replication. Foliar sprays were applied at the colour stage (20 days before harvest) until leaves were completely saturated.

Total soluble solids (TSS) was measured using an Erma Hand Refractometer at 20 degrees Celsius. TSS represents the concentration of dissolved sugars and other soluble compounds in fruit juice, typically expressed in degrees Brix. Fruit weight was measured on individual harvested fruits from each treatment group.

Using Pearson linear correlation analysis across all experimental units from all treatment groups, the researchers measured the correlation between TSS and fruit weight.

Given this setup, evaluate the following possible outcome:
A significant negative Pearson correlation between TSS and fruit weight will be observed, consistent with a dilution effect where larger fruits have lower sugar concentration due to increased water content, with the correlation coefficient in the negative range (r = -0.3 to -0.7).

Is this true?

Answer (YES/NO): NO